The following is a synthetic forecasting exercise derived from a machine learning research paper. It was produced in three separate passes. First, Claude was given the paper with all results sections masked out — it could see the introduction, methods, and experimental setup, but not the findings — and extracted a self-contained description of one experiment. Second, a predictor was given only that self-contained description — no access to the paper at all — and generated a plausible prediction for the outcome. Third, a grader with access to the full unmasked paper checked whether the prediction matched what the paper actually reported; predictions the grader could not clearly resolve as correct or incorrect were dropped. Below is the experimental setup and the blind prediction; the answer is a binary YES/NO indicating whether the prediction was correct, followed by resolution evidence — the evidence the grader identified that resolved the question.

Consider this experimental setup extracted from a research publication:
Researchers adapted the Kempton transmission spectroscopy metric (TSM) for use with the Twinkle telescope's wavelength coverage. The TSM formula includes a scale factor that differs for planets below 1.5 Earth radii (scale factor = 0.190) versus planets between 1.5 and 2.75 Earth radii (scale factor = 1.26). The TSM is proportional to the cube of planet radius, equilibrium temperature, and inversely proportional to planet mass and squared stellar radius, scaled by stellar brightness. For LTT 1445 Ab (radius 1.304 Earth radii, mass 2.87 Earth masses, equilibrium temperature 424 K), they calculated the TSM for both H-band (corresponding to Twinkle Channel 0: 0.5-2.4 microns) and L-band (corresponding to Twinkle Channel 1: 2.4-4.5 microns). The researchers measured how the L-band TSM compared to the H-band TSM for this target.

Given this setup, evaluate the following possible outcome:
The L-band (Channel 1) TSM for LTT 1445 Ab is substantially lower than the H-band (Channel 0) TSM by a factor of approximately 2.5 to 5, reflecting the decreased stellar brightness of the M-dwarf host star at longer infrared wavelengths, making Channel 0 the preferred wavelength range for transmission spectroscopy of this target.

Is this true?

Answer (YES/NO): NO